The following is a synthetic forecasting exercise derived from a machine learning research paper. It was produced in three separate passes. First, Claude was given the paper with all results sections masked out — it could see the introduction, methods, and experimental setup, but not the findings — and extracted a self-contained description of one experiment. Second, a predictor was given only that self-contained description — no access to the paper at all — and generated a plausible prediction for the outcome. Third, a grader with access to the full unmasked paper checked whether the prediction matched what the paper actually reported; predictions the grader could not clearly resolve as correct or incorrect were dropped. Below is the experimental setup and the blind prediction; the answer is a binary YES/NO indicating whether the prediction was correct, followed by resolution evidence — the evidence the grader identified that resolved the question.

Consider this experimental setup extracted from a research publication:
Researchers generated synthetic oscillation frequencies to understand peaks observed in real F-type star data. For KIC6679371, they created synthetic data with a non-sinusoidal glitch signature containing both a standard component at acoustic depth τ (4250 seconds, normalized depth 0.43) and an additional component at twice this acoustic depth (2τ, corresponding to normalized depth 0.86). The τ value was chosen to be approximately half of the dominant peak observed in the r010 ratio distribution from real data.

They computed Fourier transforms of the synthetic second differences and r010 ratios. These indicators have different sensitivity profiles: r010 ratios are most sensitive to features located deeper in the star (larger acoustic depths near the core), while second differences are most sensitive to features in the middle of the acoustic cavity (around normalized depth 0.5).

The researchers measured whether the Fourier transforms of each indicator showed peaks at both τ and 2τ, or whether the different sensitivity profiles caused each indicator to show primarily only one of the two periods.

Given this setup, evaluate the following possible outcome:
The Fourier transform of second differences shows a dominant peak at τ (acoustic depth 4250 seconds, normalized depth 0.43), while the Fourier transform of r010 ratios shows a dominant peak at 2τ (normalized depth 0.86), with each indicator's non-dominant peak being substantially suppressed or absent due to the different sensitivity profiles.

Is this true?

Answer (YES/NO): YES